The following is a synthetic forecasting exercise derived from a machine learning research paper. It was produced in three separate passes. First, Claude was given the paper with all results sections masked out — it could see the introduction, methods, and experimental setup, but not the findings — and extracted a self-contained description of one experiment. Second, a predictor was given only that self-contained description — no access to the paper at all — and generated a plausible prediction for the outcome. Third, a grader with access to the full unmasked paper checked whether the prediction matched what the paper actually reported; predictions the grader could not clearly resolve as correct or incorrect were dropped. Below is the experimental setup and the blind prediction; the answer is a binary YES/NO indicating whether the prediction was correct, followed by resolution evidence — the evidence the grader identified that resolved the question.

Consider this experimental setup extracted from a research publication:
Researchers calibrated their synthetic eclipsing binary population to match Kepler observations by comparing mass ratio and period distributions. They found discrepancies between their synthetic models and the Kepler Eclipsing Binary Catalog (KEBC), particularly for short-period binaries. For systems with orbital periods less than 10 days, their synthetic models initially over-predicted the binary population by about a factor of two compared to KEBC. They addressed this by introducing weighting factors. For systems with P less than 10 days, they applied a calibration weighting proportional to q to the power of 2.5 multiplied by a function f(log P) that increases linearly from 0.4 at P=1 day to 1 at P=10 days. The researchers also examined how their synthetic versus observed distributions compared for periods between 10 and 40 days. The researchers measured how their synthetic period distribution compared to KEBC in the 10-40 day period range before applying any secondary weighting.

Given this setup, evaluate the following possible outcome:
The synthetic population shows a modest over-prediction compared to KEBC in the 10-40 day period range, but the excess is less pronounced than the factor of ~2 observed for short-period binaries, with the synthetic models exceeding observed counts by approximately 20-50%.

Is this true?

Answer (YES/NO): NO